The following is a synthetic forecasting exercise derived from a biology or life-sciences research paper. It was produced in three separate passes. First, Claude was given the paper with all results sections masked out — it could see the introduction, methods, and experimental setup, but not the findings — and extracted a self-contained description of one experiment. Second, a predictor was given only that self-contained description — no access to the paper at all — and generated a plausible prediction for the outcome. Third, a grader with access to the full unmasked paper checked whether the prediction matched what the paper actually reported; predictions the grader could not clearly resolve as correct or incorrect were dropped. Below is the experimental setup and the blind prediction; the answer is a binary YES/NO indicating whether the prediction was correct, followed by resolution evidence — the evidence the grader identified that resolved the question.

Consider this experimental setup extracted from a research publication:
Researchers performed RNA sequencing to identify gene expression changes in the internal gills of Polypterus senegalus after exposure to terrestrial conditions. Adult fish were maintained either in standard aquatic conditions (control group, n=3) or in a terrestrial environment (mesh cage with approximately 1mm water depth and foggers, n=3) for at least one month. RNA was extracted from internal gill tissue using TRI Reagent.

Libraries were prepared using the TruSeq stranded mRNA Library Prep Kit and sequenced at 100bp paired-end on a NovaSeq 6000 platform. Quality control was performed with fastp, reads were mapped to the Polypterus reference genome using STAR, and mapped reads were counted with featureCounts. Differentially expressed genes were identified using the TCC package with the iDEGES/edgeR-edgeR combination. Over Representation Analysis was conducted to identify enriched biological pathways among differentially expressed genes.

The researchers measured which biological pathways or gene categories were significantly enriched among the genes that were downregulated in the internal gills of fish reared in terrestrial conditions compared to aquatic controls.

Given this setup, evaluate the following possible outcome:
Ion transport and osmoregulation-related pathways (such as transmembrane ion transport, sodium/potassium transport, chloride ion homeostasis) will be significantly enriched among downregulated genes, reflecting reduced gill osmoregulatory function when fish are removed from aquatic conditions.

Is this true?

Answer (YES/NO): NO